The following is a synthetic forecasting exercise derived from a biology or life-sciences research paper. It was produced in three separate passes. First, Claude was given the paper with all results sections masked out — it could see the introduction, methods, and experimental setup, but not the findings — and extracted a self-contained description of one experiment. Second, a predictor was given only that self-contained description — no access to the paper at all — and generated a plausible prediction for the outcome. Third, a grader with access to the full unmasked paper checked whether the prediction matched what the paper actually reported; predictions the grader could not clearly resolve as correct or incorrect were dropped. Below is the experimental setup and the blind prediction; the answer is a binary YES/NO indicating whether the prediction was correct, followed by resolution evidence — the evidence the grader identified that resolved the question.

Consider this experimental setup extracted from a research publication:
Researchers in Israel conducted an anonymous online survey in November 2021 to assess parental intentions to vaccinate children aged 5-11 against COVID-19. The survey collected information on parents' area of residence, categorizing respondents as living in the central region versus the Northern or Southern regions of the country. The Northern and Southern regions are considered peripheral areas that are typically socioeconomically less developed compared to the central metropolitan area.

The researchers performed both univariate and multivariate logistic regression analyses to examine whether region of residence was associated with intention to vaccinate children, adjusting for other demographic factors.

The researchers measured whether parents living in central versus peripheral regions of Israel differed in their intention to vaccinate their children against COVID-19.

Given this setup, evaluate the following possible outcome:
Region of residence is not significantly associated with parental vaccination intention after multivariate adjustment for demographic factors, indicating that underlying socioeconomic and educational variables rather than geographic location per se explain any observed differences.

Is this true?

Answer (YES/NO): NO